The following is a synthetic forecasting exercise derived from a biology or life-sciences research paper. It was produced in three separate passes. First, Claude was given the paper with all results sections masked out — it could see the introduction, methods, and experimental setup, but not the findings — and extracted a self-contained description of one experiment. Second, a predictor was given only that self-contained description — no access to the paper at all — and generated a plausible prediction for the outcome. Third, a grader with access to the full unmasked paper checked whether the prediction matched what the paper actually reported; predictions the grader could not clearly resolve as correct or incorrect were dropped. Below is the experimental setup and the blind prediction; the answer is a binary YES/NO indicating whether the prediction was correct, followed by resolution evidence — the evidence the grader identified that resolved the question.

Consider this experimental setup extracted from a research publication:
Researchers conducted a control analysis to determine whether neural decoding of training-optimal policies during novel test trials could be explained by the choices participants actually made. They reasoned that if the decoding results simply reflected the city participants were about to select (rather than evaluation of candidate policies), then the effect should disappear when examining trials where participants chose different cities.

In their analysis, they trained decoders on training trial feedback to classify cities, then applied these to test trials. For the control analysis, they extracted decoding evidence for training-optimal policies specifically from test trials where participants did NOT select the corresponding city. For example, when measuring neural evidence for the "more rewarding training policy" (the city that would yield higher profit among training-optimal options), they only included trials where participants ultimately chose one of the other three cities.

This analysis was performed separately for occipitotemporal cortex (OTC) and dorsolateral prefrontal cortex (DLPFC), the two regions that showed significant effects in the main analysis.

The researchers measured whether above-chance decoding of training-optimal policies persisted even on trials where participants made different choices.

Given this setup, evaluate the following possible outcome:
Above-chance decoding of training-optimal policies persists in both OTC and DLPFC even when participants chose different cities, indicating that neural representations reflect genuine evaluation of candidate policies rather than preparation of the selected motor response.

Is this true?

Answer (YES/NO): NO